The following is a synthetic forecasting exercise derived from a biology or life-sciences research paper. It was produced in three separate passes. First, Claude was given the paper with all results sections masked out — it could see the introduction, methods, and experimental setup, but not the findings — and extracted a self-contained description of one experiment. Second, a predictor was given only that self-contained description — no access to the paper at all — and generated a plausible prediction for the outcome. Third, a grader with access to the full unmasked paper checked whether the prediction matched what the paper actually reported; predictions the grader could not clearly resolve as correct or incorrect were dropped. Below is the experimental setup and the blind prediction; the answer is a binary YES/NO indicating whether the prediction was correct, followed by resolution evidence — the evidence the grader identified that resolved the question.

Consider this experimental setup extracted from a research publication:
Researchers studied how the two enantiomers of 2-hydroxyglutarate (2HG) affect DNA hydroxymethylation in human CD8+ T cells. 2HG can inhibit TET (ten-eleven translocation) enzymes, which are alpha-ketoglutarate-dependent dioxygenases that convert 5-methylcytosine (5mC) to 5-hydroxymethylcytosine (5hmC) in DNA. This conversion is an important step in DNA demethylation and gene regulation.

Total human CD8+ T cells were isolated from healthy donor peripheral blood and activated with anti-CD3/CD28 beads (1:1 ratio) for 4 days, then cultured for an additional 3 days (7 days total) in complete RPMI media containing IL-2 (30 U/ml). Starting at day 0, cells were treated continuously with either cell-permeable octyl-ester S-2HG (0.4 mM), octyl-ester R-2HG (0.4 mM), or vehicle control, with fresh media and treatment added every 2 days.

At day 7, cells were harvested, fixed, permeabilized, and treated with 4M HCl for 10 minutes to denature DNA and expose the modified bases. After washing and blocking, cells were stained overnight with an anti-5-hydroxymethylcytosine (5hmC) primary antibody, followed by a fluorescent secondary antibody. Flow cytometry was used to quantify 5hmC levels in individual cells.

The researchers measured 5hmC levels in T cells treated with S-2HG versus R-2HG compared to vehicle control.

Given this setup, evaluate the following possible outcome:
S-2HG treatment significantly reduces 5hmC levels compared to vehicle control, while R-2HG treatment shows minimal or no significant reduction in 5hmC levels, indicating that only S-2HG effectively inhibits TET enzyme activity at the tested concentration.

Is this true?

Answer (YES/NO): NO